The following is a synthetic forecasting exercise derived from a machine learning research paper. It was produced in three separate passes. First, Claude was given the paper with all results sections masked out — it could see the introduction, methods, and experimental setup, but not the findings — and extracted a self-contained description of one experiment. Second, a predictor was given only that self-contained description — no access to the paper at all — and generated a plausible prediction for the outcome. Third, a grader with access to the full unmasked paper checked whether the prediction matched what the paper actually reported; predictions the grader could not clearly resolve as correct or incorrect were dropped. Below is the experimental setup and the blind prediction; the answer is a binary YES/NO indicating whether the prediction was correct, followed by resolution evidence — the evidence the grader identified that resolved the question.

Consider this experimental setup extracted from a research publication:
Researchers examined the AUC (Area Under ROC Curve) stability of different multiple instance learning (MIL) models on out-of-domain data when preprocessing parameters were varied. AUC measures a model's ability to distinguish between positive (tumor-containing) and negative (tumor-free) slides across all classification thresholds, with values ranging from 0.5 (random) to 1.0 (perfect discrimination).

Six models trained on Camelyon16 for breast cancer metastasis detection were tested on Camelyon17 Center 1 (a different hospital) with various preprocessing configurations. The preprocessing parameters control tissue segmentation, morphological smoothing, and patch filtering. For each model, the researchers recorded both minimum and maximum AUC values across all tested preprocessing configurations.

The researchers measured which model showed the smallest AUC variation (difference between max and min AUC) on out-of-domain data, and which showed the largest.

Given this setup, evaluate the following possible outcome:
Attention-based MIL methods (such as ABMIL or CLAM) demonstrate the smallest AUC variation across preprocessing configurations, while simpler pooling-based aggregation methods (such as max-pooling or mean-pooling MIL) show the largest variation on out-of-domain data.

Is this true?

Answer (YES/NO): NO